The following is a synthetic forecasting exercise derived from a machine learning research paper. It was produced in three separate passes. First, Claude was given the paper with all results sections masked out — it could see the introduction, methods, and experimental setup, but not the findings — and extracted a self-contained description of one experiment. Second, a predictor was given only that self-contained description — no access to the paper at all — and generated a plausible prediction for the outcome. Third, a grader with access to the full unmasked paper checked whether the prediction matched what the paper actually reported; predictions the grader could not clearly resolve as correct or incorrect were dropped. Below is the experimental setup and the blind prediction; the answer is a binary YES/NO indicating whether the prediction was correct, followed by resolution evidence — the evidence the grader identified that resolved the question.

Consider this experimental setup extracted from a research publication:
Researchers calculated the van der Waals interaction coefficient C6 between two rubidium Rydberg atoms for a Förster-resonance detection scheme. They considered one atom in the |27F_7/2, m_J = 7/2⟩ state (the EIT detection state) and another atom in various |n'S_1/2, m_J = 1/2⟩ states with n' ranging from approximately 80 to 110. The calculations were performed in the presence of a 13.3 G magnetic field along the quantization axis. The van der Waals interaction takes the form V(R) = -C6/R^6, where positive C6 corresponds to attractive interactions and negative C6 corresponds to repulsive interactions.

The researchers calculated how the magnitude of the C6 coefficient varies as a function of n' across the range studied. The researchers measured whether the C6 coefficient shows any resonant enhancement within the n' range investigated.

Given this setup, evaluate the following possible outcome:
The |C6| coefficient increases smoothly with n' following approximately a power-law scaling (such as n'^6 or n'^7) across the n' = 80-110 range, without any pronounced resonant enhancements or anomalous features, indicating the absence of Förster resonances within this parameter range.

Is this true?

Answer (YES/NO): NO